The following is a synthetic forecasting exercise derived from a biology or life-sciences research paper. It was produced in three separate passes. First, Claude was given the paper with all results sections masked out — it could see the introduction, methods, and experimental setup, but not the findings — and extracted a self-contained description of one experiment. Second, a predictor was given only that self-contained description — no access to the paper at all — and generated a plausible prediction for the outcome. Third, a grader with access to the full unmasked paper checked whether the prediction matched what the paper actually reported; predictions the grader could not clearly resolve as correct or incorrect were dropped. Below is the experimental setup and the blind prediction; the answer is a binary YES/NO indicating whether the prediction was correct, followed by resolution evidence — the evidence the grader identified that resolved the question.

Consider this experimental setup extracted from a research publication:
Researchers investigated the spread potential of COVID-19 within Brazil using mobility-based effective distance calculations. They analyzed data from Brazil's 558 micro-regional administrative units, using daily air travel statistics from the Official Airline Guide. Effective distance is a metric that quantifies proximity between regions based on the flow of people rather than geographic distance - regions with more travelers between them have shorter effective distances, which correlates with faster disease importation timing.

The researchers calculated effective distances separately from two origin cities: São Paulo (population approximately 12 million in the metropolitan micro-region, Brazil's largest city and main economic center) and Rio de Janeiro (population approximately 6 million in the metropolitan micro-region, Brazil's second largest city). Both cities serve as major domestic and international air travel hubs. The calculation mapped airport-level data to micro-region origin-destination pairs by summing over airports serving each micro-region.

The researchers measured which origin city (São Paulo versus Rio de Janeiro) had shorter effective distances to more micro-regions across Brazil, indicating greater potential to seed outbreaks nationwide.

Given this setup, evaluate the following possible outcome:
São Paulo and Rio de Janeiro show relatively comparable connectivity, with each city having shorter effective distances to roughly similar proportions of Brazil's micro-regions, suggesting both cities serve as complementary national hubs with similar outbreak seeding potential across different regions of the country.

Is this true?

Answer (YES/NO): NO